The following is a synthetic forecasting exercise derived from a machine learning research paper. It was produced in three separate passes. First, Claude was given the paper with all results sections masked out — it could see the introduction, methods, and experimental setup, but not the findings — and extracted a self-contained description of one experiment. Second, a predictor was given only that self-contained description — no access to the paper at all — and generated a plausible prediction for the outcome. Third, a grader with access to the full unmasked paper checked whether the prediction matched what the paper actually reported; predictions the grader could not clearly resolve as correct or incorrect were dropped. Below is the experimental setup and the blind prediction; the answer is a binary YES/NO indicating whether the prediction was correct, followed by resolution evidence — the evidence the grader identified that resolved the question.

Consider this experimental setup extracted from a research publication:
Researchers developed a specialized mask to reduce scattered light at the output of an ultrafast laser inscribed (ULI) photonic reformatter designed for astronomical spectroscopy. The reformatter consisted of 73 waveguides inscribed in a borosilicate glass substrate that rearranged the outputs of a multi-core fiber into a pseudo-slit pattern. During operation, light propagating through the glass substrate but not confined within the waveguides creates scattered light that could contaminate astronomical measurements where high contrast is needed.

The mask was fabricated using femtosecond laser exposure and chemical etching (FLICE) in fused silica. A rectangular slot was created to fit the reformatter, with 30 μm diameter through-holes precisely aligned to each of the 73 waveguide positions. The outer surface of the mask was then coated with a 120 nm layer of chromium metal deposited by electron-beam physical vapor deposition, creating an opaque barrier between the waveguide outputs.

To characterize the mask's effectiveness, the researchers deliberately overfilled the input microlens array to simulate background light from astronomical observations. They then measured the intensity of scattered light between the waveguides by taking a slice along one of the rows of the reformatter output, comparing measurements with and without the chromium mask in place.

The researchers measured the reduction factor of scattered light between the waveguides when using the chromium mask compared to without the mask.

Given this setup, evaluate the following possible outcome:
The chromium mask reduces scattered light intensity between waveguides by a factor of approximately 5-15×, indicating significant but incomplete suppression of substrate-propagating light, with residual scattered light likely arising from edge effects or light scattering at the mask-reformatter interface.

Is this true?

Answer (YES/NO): NO